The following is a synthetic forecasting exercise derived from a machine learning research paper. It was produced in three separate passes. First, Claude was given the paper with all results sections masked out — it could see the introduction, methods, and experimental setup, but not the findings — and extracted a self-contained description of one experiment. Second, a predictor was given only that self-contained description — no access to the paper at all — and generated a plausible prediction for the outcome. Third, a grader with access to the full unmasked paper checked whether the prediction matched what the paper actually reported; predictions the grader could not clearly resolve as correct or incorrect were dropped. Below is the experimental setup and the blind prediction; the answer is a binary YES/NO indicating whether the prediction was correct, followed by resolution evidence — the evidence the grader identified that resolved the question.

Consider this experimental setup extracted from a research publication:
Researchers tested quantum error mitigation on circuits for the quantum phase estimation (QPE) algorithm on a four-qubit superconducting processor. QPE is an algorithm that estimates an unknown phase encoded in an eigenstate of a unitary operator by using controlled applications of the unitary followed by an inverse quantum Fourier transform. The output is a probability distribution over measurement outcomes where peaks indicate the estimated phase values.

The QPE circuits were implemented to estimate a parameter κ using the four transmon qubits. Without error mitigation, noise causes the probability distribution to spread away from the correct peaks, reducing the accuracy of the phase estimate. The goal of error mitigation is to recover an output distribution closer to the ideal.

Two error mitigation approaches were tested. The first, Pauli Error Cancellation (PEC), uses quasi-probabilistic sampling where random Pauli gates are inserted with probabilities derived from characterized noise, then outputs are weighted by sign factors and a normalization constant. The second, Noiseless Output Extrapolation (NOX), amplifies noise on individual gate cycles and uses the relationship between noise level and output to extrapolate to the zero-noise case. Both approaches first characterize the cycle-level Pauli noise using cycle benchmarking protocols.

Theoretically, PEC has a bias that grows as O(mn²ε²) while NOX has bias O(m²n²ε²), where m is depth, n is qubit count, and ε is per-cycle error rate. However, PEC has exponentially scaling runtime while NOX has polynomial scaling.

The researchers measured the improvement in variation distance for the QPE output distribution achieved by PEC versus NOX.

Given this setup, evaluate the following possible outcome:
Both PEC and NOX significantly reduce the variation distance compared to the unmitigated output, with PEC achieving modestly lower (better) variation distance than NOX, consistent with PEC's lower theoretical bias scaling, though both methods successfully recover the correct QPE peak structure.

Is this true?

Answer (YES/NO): NO